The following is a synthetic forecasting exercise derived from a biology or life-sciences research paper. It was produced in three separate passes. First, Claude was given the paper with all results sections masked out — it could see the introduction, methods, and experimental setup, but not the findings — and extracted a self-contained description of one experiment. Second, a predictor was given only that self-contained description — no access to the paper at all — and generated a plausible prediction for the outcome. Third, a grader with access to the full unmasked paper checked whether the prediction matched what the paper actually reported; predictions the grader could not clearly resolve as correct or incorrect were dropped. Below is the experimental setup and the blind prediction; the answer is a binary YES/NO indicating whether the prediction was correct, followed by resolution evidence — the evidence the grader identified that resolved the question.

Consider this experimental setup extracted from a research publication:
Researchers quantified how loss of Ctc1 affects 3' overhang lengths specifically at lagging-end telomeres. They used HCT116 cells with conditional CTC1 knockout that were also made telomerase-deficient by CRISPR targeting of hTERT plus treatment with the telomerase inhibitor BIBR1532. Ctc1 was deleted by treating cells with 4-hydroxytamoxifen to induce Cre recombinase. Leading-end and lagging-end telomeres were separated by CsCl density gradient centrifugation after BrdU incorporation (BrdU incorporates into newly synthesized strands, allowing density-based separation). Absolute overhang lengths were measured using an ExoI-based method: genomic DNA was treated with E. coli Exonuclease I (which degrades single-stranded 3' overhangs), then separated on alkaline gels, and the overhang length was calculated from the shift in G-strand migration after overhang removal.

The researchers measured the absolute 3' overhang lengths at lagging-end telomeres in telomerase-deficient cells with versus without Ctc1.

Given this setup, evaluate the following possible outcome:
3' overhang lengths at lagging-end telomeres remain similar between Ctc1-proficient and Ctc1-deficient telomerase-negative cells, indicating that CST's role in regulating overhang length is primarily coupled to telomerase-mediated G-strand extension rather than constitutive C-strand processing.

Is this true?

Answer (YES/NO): NO